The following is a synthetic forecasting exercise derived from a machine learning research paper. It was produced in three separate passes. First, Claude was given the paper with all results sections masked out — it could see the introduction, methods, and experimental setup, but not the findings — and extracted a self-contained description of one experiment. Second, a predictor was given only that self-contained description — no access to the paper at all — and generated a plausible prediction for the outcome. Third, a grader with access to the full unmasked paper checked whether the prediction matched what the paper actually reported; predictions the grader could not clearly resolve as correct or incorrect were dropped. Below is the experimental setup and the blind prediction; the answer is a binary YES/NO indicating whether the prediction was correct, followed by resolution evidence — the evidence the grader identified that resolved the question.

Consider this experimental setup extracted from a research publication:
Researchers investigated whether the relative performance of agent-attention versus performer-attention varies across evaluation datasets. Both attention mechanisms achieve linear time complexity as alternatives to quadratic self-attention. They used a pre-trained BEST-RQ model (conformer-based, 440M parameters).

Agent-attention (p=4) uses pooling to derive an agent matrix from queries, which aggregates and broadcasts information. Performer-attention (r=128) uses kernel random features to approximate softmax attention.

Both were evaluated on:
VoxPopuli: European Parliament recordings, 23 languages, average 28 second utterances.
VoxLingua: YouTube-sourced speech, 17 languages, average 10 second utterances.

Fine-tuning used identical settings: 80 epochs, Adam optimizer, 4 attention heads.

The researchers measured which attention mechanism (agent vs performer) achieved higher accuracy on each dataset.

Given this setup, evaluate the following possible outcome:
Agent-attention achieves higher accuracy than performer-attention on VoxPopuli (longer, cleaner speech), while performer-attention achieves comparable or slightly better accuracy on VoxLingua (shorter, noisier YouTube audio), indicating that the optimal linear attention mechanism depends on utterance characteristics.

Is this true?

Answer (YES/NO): NO